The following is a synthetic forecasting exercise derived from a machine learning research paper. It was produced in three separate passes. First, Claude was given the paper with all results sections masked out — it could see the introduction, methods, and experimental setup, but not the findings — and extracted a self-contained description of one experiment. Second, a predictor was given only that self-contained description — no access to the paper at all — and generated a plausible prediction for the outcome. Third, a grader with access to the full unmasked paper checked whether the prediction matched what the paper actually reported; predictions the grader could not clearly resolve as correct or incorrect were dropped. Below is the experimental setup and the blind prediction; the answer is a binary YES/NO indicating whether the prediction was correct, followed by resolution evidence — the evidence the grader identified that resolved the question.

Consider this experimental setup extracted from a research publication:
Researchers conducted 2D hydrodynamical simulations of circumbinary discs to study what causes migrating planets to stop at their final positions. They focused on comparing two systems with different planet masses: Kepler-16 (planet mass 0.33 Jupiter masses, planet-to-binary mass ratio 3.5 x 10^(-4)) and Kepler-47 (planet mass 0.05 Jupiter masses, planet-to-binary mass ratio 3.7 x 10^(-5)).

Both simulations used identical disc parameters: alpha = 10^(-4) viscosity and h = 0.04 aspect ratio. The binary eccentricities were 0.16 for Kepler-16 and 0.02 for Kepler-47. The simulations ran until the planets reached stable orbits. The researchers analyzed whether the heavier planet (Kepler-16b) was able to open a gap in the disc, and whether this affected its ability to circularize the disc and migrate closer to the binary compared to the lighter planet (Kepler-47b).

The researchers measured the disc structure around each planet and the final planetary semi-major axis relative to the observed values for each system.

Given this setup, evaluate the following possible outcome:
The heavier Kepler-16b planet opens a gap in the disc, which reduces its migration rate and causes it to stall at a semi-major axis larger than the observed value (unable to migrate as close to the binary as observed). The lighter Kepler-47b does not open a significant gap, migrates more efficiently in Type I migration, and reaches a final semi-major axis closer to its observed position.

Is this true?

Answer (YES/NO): NO